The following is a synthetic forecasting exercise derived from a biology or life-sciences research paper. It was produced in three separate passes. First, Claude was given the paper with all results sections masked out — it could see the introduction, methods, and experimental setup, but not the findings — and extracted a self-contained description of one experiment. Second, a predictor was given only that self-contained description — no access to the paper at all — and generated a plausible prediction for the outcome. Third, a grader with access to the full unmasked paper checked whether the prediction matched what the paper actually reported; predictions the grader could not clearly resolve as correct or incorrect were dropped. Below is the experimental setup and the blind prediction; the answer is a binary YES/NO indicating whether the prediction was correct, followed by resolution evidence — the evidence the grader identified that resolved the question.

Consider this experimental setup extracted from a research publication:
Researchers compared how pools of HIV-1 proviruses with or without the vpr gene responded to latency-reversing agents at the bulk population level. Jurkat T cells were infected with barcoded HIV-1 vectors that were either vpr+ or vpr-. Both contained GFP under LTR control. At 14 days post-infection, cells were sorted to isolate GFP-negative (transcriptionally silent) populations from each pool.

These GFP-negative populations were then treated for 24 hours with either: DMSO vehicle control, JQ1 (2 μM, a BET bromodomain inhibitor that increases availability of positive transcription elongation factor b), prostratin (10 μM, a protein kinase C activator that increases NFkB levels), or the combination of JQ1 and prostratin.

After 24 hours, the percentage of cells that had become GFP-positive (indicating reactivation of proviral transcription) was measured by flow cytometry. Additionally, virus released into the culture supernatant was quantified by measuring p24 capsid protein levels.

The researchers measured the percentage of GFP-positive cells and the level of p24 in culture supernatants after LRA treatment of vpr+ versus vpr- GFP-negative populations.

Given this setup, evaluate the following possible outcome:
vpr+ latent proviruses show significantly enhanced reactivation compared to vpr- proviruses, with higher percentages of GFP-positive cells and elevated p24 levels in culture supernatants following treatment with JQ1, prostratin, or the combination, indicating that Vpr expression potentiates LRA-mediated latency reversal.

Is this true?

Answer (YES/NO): NO